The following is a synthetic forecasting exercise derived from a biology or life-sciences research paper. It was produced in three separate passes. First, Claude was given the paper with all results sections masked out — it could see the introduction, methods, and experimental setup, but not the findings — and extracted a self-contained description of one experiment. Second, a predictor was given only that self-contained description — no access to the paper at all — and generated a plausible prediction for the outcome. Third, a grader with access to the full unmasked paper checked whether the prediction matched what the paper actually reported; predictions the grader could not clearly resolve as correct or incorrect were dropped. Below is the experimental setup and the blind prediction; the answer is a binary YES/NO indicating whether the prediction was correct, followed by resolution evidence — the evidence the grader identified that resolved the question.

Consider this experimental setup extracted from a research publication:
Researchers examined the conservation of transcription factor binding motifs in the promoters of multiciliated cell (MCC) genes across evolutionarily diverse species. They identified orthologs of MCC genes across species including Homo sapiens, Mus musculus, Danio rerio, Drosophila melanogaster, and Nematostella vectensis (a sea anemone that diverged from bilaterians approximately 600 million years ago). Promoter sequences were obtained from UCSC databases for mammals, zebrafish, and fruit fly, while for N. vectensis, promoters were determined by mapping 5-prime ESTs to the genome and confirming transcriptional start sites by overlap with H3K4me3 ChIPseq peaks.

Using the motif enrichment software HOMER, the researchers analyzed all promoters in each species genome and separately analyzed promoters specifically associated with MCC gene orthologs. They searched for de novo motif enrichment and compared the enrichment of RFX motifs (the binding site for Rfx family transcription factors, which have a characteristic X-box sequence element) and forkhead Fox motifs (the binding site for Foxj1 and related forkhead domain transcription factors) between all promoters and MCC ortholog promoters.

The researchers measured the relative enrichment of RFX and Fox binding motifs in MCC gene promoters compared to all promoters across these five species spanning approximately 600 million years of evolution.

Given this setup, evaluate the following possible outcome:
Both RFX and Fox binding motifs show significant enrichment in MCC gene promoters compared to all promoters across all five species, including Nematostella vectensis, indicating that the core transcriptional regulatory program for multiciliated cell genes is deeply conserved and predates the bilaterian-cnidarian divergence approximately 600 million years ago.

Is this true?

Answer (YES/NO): NO